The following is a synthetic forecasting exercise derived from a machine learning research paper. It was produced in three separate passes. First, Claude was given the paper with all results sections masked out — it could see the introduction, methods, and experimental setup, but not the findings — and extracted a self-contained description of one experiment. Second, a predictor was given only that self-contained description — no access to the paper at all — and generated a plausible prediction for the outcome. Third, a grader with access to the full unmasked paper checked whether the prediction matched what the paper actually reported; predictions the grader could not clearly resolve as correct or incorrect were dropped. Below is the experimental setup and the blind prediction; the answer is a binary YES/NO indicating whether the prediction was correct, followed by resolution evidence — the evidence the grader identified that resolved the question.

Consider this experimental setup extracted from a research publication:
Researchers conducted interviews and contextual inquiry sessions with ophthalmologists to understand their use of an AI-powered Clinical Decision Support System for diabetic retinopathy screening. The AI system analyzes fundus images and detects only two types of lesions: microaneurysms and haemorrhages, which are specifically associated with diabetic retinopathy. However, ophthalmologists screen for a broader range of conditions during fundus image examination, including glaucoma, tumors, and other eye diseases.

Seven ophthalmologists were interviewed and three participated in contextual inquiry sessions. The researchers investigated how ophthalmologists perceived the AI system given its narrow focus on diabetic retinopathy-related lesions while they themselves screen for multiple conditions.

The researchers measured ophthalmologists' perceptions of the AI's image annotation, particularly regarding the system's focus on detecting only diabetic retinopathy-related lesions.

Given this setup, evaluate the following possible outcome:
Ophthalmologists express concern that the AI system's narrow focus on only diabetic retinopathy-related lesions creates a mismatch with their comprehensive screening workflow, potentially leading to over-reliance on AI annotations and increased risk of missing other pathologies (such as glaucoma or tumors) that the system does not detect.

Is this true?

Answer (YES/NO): YES